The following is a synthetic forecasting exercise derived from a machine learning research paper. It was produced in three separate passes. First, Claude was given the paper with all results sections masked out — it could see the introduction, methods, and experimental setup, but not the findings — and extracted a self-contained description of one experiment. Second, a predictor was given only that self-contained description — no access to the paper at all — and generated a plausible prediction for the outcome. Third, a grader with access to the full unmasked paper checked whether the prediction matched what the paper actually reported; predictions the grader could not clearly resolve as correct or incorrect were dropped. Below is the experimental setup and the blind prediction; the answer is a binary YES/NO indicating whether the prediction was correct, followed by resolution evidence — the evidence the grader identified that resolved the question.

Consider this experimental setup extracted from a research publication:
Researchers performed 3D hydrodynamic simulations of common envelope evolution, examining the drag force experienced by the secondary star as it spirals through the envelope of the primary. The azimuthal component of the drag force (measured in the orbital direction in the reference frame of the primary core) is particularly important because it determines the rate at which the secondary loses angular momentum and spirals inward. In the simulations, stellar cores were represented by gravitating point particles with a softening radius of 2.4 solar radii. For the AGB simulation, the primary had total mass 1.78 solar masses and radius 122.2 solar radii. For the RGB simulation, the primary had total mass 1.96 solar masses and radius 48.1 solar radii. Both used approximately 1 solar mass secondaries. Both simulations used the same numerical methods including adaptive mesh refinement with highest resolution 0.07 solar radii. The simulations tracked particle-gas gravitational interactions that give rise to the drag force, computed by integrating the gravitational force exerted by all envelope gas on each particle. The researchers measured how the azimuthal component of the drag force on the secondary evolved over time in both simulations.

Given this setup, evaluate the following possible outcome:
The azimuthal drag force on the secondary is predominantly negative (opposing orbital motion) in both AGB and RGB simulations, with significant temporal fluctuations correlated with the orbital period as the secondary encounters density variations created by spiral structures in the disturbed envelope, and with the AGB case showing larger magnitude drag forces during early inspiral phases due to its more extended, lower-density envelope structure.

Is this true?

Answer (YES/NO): NO